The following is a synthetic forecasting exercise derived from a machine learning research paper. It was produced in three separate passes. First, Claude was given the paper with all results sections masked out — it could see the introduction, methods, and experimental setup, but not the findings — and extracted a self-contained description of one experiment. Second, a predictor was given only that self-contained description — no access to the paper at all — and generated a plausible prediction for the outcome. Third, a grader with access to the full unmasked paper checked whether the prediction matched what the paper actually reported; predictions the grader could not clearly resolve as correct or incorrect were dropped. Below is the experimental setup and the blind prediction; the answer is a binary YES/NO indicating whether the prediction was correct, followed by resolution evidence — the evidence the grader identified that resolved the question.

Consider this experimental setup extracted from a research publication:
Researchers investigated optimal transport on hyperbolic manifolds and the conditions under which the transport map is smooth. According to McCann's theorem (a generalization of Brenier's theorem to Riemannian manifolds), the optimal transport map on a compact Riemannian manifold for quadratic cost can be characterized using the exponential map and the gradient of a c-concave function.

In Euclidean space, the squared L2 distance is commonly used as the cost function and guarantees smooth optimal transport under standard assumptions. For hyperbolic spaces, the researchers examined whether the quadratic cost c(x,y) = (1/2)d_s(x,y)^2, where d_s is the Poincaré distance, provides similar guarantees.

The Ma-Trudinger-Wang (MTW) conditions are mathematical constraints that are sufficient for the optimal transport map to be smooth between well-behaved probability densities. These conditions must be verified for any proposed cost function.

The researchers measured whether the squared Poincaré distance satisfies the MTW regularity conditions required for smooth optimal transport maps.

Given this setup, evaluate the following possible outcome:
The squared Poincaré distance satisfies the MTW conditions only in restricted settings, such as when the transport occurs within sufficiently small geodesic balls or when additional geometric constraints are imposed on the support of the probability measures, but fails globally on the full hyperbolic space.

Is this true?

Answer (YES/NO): NO